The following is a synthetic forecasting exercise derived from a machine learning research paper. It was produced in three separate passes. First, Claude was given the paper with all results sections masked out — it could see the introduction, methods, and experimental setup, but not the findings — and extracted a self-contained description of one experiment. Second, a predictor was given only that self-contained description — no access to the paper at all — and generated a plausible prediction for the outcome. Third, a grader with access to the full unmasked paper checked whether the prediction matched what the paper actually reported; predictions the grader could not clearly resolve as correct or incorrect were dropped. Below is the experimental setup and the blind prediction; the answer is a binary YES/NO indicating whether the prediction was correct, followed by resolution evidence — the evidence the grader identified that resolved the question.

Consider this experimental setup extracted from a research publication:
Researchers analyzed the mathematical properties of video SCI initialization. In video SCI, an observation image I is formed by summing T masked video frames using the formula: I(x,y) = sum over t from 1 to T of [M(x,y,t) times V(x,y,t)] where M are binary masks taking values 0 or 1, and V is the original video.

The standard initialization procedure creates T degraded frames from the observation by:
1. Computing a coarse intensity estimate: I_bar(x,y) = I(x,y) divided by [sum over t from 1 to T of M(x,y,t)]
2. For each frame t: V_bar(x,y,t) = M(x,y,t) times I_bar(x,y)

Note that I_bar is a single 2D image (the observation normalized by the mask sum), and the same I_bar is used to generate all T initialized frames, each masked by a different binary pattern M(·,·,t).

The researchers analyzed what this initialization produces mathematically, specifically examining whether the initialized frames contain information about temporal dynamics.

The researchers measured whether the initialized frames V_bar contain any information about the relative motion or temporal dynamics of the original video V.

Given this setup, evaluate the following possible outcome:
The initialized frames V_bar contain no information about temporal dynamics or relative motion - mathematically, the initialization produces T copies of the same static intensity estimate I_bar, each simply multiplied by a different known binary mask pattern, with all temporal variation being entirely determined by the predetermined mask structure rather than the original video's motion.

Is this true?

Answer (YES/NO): YES